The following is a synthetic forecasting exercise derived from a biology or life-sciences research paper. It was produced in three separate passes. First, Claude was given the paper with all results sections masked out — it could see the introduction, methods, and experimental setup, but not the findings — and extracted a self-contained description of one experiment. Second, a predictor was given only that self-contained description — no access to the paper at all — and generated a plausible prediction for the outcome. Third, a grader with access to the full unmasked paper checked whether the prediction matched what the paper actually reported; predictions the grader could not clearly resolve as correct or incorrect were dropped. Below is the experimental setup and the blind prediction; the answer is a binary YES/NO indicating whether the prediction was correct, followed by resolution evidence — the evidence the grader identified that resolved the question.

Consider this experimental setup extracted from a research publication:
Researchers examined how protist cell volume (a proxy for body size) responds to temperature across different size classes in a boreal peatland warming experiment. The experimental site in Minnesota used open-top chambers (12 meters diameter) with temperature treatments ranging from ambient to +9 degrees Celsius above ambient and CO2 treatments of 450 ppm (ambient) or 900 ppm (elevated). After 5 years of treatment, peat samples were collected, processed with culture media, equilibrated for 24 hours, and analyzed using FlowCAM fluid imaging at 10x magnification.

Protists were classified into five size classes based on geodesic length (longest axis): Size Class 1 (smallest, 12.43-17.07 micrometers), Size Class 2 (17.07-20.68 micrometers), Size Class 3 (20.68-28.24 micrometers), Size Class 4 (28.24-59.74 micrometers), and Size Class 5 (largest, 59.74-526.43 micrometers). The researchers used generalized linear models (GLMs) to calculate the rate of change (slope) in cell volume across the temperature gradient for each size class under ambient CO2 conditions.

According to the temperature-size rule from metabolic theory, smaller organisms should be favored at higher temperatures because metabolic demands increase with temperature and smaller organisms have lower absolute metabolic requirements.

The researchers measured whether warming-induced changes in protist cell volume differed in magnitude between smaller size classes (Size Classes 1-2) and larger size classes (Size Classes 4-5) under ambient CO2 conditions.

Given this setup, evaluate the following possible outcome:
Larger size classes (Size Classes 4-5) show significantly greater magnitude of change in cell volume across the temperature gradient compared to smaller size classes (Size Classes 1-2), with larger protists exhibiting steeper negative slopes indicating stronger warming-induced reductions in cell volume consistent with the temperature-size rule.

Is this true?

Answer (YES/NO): YES